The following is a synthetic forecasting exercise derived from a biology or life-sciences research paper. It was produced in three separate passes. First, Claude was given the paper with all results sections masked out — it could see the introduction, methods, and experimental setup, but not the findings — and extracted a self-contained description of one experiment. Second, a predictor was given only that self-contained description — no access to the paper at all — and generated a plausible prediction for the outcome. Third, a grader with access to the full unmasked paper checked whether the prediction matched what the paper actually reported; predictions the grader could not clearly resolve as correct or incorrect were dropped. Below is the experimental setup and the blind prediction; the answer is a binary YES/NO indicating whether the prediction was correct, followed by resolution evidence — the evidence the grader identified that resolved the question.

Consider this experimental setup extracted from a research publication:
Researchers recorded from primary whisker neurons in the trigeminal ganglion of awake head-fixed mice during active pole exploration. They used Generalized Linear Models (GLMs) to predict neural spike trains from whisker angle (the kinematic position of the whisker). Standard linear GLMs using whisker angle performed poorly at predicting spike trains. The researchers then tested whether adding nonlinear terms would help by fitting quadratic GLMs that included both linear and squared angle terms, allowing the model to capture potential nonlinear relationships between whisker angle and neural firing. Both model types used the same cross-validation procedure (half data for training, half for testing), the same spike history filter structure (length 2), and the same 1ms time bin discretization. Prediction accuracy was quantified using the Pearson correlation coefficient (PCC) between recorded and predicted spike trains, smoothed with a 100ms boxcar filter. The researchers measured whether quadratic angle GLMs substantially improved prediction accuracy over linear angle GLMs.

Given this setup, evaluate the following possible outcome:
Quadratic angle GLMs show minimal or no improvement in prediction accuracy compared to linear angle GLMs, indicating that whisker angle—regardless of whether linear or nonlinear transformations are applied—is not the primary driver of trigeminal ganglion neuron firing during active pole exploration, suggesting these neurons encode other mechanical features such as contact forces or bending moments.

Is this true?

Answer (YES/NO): YES